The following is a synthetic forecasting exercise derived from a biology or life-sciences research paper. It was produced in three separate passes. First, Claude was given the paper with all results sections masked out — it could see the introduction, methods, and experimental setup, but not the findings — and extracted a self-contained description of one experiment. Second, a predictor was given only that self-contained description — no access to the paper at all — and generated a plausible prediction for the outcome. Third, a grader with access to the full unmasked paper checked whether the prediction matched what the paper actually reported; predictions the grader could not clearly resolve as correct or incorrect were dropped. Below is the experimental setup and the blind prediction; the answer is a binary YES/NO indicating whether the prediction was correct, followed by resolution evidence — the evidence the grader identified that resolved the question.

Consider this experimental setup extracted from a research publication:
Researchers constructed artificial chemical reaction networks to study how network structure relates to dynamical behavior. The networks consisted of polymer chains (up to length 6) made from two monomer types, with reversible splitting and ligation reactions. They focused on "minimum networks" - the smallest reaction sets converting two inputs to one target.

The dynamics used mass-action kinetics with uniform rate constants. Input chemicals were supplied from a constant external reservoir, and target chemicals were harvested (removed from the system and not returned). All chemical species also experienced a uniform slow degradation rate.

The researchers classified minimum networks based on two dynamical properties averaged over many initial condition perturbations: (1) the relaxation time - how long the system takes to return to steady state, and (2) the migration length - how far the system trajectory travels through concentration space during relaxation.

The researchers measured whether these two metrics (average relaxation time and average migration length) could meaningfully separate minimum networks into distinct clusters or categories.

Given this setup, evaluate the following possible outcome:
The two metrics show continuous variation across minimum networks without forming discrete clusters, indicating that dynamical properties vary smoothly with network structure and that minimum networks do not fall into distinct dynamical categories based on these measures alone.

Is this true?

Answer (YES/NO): NO